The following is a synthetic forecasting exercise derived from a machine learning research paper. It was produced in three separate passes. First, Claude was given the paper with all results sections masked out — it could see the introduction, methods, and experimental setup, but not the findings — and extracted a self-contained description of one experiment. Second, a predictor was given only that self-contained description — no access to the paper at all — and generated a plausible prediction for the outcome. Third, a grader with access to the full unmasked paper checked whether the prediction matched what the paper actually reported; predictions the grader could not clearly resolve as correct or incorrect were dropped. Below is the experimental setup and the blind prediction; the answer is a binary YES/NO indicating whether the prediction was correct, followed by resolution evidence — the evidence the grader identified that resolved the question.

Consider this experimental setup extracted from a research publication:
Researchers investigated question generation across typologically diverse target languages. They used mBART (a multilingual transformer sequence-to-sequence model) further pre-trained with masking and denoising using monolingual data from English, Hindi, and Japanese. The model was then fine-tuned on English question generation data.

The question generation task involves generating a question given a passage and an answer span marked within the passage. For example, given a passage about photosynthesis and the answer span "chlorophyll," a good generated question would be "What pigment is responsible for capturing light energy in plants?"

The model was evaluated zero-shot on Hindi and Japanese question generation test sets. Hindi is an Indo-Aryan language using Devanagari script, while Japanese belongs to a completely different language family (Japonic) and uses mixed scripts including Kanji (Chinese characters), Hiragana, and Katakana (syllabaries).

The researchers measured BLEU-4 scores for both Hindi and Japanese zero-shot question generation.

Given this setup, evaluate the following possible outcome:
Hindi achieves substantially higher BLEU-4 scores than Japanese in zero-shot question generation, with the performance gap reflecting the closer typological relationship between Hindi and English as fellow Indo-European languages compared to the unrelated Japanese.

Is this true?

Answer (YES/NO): NO